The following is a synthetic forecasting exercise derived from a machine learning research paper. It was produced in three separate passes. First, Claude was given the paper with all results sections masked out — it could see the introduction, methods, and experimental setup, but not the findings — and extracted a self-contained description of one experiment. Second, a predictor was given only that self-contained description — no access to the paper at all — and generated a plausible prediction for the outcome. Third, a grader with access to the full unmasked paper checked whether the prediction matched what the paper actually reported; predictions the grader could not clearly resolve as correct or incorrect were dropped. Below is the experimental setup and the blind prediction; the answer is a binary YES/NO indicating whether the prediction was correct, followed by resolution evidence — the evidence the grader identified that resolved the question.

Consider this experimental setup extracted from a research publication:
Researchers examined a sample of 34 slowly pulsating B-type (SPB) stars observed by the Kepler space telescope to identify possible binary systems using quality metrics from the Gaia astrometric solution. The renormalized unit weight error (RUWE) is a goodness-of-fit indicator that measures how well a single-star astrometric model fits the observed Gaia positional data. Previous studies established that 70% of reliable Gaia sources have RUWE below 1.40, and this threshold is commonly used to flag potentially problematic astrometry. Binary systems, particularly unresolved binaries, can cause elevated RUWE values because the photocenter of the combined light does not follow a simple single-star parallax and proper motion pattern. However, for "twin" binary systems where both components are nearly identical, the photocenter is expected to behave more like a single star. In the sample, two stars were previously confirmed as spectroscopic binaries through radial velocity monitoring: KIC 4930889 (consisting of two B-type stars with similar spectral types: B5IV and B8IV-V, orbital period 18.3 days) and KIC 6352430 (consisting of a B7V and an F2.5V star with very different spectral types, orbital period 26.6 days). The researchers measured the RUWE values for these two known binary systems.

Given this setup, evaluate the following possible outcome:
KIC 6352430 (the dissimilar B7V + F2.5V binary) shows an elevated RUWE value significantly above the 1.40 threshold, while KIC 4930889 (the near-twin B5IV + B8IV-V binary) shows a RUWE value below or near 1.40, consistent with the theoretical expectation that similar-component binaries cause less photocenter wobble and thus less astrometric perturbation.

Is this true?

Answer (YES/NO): YES